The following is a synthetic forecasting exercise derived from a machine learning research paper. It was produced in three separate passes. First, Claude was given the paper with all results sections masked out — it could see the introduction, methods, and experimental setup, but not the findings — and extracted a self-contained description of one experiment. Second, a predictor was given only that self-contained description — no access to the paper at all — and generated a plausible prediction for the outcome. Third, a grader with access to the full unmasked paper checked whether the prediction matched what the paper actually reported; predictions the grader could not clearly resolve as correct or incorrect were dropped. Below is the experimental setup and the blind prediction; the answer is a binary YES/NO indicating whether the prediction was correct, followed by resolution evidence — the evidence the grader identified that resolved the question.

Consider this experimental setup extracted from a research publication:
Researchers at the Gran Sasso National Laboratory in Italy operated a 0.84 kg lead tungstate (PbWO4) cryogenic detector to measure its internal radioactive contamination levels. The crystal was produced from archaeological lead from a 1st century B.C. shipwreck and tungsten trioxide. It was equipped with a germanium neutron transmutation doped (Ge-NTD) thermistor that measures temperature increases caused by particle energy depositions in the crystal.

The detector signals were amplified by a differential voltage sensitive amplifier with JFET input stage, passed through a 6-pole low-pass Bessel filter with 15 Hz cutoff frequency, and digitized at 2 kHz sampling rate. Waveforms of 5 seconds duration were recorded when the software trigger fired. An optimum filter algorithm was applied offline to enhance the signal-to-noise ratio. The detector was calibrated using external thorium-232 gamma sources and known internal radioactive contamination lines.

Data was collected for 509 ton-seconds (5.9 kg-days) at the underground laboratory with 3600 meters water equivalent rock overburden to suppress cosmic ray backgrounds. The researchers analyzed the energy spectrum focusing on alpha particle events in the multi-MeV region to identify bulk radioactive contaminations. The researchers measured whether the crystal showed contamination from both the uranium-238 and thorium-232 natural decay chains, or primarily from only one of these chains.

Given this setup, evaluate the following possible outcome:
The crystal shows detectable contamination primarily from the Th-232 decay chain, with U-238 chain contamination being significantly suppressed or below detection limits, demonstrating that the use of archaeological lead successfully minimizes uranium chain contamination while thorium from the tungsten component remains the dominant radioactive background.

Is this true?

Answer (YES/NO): NO